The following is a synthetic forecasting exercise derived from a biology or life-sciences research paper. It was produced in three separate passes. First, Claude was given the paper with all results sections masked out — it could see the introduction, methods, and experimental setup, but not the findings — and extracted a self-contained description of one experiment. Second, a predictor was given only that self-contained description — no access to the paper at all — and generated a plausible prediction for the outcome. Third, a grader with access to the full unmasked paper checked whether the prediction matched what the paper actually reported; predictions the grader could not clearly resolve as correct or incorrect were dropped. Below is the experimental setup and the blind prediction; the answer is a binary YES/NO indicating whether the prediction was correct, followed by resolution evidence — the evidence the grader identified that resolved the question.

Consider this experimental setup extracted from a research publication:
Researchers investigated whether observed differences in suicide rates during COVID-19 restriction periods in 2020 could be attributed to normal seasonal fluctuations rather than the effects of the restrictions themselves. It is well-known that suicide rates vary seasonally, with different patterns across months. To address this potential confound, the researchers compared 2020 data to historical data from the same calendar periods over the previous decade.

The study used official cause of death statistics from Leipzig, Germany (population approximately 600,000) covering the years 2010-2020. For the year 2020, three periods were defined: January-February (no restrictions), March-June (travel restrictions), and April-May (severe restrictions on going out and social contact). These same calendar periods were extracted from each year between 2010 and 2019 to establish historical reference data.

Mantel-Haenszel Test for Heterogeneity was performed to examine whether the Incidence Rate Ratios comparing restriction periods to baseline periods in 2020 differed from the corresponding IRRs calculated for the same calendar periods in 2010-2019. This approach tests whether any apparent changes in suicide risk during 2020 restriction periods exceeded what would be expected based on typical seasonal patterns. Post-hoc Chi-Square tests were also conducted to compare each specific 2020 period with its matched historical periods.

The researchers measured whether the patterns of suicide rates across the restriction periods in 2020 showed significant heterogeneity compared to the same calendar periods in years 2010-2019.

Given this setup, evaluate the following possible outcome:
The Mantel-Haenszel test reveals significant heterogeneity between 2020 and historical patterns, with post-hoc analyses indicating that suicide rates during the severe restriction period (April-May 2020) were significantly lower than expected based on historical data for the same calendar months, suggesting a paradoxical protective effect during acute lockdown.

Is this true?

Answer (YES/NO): NO